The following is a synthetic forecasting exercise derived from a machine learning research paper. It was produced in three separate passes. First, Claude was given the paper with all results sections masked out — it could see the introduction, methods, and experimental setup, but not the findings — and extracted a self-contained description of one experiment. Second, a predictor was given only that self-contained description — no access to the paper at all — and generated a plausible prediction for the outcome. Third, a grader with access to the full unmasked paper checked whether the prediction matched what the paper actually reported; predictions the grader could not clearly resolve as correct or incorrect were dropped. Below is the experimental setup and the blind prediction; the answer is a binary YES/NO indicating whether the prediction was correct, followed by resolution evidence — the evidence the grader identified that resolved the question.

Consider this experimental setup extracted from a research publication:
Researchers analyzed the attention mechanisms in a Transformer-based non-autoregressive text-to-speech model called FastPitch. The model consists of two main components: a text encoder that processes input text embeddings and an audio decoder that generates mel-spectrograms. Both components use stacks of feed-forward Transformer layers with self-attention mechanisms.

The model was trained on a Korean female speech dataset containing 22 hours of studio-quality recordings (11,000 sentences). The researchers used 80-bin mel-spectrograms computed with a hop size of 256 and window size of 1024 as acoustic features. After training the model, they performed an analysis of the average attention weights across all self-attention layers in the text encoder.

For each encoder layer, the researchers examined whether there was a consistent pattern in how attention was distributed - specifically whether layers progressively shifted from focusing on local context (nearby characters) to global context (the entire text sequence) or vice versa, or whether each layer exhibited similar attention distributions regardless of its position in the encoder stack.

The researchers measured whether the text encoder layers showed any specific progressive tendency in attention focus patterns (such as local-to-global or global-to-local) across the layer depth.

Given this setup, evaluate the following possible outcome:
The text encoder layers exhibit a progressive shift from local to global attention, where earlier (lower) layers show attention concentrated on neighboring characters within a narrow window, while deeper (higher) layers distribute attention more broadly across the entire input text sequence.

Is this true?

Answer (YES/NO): NO